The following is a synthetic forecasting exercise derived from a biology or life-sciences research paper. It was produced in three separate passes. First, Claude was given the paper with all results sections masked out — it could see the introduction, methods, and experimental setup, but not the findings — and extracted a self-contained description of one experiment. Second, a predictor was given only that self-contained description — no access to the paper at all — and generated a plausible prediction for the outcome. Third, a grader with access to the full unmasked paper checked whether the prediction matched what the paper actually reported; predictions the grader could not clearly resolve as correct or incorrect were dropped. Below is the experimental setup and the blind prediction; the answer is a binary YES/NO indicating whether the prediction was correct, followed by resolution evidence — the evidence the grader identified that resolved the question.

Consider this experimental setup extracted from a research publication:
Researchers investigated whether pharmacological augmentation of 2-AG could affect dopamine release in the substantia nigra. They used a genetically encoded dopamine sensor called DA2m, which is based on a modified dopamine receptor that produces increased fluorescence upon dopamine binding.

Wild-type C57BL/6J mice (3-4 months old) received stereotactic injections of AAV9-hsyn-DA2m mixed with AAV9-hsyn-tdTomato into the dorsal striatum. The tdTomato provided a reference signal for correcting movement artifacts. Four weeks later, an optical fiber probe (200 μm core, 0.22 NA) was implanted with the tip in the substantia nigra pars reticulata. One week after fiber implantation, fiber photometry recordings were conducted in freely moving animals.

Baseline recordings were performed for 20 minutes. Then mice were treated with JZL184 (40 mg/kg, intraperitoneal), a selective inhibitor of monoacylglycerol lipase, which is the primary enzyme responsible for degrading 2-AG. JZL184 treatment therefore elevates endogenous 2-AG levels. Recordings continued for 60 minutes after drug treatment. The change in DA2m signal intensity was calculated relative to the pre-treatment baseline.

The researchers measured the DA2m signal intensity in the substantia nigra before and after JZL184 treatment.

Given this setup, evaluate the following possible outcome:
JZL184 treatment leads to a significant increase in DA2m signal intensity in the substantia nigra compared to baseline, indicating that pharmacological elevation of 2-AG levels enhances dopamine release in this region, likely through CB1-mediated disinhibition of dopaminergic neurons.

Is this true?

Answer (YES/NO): YES